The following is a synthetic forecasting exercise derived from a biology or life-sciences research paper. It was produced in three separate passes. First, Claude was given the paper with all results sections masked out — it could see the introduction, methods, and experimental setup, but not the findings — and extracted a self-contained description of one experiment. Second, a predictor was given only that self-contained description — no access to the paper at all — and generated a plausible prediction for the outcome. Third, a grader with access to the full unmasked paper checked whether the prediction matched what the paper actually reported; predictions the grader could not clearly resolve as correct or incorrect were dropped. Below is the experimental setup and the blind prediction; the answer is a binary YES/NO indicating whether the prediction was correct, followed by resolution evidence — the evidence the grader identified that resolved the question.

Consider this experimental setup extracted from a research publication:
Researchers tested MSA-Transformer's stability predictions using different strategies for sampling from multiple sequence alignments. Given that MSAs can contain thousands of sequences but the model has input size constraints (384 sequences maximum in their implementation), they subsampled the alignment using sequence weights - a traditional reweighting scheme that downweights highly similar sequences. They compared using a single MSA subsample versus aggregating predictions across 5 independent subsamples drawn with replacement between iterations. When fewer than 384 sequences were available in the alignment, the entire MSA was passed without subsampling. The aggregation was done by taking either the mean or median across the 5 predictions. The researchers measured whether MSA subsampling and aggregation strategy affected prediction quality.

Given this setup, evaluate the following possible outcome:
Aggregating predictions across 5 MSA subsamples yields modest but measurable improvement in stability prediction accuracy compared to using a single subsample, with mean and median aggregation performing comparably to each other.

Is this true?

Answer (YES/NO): NO